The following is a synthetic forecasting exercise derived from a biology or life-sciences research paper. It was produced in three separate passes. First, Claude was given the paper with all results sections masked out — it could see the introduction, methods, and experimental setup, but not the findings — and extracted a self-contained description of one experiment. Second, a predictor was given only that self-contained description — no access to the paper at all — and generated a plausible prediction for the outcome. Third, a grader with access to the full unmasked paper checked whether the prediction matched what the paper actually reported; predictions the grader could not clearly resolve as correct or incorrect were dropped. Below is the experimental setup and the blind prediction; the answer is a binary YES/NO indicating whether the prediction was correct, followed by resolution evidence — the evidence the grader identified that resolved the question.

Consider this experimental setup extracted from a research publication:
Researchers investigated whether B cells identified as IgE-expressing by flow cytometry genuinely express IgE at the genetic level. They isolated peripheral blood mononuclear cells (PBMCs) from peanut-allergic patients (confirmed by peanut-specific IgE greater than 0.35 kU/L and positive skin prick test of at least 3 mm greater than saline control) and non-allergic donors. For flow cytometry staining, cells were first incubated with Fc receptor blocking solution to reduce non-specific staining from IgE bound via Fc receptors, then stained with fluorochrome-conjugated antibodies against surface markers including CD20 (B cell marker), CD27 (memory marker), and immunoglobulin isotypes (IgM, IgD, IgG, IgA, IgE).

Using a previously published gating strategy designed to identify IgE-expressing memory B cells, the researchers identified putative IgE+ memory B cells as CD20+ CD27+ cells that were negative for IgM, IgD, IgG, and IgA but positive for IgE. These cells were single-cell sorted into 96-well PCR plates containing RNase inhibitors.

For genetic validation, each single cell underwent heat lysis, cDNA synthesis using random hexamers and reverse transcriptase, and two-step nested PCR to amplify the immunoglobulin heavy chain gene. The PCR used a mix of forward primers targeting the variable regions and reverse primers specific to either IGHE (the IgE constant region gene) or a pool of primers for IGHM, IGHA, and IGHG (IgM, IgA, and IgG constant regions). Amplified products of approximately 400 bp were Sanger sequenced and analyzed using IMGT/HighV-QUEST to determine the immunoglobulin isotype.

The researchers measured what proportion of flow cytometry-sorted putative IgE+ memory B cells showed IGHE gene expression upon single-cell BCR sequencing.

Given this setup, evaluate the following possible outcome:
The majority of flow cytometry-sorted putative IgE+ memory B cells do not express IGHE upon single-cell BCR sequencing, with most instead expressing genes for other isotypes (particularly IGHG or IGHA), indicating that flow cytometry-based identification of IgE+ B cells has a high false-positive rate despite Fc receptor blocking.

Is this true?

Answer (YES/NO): YES